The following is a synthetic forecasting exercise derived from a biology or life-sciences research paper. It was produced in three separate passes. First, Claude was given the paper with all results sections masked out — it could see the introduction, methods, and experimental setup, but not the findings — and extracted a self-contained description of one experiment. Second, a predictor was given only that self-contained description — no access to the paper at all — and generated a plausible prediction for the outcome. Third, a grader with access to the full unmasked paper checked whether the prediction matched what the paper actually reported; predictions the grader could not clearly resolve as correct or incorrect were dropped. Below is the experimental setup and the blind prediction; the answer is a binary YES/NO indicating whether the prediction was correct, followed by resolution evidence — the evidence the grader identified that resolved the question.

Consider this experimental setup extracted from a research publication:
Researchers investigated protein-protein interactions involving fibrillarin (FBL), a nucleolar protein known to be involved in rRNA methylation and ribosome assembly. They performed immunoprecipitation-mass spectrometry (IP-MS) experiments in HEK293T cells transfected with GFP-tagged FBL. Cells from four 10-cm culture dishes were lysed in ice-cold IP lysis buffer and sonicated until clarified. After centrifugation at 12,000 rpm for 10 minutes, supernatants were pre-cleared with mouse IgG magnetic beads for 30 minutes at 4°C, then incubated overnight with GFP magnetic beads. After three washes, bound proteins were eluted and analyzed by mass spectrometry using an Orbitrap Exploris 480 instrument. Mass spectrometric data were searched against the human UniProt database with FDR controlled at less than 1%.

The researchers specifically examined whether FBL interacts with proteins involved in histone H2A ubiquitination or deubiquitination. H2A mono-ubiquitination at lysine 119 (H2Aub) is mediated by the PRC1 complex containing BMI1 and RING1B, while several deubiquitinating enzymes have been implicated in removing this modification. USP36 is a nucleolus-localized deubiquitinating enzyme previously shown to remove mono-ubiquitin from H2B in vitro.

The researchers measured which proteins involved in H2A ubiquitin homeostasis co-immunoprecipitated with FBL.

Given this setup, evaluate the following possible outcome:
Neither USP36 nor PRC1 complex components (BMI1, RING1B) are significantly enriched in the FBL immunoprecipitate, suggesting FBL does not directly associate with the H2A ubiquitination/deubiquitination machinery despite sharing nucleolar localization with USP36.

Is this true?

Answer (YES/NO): NO